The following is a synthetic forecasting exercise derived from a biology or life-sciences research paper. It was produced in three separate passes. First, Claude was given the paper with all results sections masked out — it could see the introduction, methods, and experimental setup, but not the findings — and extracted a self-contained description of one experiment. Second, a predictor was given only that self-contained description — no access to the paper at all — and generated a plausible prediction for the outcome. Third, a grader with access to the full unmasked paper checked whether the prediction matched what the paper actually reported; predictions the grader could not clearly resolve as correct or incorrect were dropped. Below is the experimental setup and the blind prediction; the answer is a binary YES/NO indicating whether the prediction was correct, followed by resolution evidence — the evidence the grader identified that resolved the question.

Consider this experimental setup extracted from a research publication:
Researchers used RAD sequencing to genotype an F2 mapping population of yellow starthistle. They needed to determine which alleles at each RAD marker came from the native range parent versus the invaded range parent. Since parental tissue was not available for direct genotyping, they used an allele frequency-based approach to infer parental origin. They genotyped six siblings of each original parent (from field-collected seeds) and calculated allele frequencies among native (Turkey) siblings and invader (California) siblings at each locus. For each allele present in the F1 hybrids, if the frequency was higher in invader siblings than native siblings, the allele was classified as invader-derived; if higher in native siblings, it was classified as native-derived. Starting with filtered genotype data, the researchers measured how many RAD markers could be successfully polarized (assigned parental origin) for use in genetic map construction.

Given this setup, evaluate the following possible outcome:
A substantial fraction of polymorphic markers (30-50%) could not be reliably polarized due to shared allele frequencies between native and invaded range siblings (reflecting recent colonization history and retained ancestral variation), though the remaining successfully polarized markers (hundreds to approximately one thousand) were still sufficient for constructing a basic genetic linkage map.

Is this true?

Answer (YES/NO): NO